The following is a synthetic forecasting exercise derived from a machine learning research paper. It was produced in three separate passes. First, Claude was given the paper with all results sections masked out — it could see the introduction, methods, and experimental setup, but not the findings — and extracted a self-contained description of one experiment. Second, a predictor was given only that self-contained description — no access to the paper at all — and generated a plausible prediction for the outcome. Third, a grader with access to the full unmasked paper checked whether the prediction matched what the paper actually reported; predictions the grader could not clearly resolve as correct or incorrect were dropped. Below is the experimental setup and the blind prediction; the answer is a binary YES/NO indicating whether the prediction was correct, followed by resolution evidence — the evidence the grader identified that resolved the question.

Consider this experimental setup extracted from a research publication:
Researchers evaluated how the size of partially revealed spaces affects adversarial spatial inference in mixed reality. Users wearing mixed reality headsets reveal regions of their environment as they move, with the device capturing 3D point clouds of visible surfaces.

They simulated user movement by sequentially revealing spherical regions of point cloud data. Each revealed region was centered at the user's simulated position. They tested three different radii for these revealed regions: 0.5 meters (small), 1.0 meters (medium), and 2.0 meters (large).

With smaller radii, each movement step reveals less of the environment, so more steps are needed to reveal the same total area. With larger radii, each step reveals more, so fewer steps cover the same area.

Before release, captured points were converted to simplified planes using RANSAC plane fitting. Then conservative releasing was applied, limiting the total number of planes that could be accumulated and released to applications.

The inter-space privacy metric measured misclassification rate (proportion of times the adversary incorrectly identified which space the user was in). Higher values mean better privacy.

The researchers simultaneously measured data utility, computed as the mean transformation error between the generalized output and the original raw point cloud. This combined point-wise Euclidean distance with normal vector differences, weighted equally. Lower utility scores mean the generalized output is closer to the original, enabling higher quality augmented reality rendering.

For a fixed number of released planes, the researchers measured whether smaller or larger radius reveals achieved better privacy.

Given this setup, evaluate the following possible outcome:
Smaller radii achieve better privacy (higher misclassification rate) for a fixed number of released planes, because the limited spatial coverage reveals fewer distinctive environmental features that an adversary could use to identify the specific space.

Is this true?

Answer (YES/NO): YES